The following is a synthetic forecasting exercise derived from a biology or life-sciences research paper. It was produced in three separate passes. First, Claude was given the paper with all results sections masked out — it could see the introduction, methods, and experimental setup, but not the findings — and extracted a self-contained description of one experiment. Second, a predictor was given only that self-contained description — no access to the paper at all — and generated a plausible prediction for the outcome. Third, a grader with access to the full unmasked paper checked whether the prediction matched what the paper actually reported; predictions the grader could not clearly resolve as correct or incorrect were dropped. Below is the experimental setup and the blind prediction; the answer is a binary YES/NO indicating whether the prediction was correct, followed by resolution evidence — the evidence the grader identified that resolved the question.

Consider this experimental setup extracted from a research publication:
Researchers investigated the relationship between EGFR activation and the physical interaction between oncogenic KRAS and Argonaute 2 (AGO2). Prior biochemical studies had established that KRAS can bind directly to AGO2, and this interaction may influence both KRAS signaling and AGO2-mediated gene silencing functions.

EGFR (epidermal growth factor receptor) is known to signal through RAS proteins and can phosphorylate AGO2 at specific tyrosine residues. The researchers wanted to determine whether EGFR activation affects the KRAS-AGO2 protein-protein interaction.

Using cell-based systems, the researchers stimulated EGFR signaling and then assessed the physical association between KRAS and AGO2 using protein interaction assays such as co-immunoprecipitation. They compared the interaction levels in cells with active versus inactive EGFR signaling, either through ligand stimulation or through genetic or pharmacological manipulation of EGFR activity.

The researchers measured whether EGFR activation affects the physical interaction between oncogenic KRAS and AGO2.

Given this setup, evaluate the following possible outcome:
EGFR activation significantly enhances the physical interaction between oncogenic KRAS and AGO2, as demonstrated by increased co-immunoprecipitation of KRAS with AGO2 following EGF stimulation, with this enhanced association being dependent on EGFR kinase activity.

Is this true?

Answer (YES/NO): NO